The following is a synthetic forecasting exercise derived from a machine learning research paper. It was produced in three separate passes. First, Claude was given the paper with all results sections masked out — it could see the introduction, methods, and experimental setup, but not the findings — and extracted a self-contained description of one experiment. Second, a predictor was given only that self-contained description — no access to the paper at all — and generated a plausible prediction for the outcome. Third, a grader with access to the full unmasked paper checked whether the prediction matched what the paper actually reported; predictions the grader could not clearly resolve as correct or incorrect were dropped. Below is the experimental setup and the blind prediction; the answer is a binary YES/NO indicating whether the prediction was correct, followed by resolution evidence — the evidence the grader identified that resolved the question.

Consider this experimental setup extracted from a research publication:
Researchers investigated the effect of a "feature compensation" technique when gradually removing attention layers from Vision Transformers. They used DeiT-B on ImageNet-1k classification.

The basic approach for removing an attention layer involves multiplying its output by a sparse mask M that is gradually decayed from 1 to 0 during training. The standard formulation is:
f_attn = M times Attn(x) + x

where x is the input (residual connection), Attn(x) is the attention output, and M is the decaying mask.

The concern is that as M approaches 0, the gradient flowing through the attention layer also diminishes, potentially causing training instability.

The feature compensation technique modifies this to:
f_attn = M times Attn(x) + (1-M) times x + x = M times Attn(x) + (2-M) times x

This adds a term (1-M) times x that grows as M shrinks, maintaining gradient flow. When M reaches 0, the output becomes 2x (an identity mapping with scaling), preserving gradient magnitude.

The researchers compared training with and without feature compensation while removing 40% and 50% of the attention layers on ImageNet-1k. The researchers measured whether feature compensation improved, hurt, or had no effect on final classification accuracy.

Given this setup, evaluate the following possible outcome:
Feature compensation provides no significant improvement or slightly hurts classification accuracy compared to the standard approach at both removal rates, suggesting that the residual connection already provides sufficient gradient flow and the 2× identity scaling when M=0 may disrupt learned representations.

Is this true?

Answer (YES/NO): NO